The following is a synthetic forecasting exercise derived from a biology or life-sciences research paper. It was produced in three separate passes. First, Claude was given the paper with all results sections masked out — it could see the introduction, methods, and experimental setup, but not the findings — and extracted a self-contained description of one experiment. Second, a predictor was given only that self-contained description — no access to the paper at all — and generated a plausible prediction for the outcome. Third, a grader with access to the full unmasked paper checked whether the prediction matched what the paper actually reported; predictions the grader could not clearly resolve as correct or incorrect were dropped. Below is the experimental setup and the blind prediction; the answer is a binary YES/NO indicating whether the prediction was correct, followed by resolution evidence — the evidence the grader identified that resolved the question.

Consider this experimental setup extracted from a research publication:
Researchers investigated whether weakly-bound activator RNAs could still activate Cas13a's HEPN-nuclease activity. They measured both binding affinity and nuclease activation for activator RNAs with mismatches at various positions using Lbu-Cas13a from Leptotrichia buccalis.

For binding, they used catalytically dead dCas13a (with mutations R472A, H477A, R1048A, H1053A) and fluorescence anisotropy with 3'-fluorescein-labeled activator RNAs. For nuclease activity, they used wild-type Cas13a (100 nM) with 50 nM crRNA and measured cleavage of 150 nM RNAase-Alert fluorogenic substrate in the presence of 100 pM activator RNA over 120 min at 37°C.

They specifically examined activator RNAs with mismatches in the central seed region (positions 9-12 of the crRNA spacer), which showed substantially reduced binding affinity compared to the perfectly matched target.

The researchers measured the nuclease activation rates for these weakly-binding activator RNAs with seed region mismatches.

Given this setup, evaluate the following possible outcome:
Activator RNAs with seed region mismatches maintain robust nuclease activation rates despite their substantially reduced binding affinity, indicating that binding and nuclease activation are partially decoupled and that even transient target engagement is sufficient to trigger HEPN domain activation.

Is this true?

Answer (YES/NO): NO